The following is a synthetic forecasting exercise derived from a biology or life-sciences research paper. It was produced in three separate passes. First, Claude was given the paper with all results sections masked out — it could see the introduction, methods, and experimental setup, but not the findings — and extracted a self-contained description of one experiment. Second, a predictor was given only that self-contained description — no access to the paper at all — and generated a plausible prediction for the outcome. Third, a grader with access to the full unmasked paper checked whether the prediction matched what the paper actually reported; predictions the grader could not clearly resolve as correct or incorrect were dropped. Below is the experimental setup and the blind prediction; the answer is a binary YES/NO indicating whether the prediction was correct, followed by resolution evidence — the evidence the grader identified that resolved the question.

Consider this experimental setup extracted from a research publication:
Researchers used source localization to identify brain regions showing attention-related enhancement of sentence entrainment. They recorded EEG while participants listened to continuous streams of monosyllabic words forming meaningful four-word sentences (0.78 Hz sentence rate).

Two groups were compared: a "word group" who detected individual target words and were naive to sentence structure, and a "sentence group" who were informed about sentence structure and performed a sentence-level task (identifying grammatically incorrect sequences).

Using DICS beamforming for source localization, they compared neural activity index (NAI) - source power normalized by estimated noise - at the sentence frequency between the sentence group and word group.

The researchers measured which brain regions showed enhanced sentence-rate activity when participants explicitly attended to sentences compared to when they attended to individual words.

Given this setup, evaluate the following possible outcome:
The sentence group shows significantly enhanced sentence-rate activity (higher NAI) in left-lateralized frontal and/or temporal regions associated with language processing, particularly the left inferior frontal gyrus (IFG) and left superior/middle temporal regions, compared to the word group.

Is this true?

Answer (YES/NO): NO